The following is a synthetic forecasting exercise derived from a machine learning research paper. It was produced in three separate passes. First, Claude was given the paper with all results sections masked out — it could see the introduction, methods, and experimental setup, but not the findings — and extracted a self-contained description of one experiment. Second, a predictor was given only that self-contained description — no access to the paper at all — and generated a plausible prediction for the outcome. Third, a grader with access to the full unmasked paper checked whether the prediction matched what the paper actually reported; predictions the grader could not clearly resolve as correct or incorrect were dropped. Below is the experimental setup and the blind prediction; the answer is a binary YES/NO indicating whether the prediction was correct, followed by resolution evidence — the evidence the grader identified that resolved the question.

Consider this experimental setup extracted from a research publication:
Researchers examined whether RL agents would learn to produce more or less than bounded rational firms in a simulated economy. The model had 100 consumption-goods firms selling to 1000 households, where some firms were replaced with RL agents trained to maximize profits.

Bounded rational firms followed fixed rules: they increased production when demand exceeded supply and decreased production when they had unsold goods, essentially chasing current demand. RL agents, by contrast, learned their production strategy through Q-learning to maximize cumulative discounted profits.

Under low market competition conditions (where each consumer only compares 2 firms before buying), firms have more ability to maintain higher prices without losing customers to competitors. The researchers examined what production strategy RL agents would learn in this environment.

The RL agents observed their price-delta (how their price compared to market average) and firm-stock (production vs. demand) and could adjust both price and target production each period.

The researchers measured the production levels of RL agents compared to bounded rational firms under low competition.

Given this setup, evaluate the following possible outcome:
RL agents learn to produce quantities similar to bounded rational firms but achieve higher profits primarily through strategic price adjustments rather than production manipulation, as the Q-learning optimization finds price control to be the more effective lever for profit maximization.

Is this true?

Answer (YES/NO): NO